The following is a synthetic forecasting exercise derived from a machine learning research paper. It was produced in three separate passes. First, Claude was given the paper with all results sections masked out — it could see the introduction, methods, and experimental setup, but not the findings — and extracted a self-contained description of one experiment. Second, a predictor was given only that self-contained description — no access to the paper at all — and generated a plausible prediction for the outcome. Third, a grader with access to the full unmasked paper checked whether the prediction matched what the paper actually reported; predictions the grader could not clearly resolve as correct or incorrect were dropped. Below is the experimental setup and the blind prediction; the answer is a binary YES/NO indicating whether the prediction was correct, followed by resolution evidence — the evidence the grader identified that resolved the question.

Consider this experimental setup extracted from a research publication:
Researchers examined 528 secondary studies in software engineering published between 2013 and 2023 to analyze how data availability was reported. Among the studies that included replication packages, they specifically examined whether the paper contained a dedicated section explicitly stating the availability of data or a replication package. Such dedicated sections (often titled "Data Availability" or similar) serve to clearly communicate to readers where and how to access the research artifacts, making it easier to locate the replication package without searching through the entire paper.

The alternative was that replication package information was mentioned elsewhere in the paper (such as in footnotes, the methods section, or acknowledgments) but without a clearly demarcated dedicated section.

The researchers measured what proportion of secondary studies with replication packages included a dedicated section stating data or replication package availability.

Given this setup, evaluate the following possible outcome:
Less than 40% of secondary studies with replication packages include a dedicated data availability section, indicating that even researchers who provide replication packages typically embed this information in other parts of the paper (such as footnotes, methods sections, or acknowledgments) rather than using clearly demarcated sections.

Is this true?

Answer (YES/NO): YES